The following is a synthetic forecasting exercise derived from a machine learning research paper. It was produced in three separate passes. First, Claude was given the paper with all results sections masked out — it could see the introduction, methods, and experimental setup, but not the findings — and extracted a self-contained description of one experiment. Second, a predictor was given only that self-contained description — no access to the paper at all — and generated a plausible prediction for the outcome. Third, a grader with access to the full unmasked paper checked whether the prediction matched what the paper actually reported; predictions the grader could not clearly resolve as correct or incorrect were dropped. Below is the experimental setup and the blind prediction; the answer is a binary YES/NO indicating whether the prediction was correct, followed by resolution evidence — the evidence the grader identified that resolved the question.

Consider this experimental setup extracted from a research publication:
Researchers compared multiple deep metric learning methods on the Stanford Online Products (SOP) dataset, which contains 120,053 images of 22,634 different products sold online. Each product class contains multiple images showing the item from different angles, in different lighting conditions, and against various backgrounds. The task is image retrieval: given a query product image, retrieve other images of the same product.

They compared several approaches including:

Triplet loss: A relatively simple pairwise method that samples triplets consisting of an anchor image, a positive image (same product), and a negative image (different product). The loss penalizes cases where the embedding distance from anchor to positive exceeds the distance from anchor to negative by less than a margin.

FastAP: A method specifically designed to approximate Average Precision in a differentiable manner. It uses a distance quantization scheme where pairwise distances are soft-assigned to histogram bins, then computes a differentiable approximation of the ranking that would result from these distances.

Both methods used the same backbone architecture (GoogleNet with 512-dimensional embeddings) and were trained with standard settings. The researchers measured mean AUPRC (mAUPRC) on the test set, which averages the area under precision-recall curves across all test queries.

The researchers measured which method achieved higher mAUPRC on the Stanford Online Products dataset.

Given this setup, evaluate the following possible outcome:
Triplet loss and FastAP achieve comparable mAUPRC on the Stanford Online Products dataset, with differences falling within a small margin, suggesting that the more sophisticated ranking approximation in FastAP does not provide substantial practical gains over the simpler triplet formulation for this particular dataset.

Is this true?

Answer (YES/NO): NO